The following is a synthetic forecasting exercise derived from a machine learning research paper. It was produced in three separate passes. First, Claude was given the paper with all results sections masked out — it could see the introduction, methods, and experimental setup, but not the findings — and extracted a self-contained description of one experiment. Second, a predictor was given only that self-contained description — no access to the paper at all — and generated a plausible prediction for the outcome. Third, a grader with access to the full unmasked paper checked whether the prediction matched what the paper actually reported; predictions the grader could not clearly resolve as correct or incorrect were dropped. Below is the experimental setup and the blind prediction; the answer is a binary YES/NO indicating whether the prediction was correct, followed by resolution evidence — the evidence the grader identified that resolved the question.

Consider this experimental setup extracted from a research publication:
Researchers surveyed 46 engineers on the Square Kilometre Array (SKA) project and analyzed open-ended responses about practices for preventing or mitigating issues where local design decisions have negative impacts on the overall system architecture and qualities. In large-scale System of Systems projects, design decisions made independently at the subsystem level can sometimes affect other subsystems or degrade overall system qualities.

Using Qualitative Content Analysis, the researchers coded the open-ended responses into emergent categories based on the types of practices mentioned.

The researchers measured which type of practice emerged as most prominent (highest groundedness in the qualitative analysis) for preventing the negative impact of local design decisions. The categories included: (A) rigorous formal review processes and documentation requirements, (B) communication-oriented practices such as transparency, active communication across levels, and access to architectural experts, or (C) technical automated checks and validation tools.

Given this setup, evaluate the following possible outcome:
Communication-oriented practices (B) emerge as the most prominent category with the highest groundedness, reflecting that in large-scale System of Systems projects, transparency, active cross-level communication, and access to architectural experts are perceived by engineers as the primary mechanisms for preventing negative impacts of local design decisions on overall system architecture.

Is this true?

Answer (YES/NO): YES